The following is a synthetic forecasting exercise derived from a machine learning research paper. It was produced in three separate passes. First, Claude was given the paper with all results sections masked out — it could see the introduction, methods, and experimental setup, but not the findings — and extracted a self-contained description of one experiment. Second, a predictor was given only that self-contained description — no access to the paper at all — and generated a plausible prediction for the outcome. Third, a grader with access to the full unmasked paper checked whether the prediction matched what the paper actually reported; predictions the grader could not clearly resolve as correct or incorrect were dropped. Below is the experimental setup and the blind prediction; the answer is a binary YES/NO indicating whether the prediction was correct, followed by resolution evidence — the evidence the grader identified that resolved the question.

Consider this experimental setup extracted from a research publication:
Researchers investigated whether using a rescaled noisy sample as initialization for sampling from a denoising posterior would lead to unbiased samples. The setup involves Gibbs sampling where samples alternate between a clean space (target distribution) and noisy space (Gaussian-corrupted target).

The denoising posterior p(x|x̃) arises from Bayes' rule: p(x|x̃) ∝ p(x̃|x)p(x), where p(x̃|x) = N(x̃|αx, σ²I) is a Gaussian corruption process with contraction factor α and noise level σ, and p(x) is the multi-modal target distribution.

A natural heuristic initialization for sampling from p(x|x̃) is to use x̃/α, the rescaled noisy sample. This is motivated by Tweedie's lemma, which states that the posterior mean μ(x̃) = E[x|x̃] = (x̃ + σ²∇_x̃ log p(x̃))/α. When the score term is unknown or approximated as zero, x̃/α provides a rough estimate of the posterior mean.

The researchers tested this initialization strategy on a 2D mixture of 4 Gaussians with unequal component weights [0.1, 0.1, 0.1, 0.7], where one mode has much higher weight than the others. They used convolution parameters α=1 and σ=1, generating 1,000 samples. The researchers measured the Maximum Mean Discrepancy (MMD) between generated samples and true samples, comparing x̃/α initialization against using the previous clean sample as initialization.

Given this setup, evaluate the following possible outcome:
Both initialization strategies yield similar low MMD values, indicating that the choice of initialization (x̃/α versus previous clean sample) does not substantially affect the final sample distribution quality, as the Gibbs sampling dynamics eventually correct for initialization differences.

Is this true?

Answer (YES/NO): NO